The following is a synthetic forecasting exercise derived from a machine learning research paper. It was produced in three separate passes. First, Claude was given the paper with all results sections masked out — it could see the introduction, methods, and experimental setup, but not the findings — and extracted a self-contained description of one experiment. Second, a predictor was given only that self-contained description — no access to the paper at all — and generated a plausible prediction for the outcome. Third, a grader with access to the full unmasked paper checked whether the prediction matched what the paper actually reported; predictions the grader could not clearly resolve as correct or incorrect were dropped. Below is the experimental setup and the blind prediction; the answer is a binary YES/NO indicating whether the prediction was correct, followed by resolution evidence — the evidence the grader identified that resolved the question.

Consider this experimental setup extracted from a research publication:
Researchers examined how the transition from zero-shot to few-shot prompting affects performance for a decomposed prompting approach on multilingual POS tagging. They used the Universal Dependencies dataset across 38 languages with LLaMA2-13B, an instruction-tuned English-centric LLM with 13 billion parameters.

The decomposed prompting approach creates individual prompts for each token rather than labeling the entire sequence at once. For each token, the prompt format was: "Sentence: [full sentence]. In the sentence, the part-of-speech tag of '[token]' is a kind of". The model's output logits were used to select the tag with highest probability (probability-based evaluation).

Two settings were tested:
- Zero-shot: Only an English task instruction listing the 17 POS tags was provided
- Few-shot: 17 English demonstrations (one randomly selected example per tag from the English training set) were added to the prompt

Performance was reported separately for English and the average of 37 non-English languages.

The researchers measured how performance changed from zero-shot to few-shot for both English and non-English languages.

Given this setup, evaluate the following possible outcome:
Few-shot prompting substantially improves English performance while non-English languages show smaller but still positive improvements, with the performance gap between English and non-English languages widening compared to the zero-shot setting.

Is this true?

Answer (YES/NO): NO